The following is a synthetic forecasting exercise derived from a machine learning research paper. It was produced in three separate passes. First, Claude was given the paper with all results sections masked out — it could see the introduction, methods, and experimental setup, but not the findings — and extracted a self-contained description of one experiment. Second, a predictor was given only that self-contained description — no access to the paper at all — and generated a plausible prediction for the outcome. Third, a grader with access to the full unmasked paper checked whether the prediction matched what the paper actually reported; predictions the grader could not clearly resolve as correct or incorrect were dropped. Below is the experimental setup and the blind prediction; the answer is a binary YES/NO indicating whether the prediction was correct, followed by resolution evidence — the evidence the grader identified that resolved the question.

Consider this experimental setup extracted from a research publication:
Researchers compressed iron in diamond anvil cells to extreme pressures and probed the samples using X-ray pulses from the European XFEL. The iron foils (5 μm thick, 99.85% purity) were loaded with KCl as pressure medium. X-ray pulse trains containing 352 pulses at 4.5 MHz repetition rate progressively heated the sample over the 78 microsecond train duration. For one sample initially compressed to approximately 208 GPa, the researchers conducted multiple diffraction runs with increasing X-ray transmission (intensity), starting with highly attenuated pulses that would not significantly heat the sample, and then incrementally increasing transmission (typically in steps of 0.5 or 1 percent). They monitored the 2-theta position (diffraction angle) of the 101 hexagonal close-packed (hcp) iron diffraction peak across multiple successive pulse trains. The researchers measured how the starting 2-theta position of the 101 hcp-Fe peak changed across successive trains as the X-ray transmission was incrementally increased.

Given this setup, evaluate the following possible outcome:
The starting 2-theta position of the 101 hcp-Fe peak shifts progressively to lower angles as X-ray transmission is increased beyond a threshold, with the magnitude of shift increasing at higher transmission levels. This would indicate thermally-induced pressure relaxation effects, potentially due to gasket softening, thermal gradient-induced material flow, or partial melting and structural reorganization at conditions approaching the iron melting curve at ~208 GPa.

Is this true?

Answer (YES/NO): NO